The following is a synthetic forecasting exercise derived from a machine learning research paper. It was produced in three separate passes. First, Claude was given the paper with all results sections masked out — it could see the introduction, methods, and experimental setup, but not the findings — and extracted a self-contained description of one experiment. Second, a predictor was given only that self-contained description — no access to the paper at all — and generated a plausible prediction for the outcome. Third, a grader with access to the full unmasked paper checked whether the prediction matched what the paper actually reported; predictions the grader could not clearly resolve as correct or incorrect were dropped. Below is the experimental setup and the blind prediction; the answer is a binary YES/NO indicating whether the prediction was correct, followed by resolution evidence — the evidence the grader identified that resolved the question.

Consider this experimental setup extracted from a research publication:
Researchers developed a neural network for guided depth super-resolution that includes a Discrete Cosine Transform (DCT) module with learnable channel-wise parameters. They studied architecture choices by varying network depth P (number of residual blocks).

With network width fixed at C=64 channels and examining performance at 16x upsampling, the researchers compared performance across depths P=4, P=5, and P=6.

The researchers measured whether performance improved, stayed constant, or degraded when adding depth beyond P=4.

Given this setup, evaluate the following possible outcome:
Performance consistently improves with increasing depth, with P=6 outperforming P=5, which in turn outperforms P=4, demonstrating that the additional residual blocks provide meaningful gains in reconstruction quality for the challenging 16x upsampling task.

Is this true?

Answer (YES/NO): NO